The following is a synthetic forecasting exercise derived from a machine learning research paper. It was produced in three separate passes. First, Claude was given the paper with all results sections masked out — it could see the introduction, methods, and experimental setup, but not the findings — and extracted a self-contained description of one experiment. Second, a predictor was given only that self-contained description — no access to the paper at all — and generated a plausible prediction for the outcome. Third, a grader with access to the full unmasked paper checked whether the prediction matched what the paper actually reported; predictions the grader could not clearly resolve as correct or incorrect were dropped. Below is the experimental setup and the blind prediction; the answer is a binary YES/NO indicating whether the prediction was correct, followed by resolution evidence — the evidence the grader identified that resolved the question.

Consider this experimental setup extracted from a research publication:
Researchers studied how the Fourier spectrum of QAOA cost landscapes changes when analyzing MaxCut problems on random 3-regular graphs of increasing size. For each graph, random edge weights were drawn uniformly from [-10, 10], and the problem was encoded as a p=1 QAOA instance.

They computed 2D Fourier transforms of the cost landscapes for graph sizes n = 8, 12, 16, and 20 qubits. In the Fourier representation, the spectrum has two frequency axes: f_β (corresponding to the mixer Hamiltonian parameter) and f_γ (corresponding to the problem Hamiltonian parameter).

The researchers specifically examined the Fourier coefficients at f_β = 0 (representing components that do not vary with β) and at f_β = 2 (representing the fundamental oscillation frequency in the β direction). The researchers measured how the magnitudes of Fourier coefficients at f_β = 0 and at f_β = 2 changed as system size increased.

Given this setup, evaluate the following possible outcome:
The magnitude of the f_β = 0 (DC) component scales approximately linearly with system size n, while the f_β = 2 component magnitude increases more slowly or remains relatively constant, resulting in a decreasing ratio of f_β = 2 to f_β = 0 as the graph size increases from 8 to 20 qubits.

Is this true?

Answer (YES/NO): NO